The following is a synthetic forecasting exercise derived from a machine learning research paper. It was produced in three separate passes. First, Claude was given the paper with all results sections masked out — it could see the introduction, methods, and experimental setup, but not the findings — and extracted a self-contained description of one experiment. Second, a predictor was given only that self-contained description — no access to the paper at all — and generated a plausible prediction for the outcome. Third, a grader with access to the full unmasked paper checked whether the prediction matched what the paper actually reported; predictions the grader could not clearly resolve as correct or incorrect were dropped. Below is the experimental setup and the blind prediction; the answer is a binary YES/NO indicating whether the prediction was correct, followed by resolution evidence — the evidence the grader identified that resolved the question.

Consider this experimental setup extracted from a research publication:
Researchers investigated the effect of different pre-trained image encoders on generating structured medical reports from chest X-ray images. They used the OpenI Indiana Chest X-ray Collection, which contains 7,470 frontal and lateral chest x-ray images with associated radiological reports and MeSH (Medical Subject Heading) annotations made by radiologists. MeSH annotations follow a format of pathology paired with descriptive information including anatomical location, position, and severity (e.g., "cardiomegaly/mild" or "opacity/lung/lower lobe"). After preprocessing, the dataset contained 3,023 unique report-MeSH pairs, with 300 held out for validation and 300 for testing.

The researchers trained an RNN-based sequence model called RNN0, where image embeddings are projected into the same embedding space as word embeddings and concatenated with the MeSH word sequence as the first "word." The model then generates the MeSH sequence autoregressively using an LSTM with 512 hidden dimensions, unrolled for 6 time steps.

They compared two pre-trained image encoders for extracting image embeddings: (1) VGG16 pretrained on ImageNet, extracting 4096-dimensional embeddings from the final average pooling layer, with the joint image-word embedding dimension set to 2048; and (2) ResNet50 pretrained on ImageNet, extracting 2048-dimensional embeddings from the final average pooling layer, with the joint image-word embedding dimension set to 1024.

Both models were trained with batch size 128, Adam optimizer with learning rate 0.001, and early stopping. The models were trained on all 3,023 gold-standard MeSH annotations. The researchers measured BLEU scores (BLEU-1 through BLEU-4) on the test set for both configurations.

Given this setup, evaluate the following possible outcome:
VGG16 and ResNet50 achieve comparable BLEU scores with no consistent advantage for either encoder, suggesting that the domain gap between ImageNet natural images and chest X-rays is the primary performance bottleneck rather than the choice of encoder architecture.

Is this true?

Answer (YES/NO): NO